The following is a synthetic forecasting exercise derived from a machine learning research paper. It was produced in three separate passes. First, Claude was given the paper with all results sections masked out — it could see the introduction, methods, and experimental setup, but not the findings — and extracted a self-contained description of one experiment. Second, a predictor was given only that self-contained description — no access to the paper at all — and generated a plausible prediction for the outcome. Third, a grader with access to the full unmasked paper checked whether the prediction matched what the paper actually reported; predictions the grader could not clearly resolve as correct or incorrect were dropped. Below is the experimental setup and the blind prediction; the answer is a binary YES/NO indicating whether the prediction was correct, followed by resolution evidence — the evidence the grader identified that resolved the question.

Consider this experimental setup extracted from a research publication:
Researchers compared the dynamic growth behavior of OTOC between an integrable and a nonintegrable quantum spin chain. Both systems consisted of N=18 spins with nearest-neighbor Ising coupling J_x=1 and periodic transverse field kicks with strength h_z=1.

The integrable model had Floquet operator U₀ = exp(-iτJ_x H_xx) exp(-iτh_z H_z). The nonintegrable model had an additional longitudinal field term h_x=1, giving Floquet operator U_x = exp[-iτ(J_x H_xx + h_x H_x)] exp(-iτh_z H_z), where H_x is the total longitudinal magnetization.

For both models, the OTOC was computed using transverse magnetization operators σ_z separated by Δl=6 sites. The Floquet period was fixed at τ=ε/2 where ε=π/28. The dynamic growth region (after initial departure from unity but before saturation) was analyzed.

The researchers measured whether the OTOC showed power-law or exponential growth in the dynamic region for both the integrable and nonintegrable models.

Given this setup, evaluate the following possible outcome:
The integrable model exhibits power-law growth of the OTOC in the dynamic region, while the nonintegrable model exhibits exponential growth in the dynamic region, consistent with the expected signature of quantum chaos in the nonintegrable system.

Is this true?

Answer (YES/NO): NO